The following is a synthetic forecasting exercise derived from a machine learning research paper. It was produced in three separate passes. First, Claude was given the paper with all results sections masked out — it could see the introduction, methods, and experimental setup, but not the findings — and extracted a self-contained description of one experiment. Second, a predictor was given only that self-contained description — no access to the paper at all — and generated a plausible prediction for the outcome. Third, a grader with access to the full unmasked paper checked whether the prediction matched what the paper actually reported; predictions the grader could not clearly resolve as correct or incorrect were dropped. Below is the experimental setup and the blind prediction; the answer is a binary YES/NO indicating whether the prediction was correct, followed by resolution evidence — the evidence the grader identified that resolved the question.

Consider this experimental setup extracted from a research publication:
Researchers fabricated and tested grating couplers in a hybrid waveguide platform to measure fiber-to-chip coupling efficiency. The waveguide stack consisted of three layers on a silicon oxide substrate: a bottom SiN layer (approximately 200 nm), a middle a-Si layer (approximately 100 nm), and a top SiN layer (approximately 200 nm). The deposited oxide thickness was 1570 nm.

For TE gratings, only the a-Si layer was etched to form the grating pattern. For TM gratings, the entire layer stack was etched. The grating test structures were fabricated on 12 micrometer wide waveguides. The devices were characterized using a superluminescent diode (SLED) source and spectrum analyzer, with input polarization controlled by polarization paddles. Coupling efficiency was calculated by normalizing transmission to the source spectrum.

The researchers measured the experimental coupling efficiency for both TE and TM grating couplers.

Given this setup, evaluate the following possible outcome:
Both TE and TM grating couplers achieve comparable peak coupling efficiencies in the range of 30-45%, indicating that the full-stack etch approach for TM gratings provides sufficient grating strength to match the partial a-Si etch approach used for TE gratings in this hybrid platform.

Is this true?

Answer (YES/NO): NO